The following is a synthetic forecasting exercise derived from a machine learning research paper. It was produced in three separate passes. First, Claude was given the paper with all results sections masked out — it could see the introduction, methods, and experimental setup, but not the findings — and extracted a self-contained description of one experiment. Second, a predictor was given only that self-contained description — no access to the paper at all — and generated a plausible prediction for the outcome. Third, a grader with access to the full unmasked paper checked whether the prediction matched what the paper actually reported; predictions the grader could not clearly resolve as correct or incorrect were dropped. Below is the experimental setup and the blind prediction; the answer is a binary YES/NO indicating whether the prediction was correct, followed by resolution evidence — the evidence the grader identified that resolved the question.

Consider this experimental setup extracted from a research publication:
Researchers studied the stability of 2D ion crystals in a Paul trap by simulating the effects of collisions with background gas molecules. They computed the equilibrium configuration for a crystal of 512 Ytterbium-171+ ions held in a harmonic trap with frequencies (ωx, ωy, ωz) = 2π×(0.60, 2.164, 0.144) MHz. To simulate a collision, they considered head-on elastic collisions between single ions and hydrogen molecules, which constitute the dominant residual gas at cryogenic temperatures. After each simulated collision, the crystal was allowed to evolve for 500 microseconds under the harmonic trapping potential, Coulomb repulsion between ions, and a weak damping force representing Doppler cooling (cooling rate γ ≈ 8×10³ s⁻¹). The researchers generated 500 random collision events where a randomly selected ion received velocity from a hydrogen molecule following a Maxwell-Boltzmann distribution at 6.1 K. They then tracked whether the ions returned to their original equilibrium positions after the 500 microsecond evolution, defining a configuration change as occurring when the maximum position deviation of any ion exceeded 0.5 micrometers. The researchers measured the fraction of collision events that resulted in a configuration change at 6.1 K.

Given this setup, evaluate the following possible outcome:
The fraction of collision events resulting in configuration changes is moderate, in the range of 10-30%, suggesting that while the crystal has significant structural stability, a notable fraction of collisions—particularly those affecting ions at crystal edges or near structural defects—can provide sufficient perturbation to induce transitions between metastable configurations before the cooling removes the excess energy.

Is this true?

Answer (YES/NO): NO